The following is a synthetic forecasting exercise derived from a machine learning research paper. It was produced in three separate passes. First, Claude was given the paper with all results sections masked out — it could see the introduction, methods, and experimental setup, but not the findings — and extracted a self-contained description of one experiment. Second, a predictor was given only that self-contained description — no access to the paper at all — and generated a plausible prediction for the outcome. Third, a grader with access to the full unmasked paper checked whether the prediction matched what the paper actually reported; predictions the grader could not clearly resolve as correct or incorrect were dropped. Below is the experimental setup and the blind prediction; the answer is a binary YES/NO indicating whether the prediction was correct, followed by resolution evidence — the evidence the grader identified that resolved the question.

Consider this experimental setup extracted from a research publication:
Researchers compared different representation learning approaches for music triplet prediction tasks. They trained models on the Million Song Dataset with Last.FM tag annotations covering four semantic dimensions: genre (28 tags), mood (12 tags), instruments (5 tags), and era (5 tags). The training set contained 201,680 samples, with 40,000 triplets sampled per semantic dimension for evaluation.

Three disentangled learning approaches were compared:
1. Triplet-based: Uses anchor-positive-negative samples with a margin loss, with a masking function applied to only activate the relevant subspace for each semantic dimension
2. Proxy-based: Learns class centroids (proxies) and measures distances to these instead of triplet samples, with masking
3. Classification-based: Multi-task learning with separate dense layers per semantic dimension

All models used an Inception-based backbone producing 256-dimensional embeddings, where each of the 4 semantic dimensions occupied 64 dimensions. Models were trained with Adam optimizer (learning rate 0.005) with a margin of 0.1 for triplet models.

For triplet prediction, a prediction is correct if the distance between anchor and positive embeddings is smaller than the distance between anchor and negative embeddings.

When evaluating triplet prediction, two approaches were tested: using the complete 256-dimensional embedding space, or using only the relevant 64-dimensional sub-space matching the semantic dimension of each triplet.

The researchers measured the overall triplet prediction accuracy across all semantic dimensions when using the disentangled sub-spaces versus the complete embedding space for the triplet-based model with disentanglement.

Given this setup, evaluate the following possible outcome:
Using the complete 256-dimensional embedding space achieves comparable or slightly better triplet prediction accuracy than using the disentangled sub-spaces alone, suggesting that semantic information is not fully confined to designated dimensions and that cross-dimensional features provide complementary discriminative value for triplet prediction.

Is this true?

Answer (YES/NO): NO